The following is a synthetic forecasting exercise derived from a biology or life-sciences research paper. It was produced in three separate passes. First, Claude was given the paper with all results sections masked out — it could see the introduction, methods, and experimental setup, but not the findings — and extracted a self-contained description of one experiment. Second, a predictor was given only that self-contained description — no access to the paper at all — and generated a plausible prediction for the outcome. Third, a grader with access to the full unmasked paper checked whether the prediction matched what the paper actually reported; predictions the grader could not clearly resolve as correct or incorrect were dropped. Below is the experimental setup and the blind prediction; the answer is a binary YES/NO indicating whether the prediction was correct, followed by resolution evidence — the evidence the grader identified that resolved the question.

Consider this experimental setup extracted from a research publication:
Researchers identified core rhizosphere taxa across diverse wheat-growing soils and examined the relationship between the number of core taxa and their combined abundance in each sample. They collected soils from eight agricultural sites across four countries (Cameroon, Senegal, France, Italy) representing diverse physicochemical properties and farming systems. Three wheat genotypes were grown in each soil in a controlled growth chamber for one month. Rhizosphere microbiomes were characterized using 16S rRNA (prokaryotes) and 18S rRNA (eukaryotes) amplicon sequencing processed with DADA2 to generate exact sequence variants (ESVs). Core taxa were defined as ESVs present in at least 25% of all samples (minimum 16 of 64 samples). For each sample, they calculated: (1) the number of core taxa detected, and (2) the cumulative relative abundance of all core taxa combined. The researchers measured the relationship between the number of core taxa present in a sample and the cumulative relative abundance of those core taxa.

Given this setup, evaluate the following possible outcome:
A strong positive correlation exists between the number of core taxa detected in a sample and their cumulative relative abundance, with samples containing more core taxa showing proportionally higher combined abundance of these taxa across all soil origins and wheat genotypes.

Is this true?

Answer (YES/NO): NO